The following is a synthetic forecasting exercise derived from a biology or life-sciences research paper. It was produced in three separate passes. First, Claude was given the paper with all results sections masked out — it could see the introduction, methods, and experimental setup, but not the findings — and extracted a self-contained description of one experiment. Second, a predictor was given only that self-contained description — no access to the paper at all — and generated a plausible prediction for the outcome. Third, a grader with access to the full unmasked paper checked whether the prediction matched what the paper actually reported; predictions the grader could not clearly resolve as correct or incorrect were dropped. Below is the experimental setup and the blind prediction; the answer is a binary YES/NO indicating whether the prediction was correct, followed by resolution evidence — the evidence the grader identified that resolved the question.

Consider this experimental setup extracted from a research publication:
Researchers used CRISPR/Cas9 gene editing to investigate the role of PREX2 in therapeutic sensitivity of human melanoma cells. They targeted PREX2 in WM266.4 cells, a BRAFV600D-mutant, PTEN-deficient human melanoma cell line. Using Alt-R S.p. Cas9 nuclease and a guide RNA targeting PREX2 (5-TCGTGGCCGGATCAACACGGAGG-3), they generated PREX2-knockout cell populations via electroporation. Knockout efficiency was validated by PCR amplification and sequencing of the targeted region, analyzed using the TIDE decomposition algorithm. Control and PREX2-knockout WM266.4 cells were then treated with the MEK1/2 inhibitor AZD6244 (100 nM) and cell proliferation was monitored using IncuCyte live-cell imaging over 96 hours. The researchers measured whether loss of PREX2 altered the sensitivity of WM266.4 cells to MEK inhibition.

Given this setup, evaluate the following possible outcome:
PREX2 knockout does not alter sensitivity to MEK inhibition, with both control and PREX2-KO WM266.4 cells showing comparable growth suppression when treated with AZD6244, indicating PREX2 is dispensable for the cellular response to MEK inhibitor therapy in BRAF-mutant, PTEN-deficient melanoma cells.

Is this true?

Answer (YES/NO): NO